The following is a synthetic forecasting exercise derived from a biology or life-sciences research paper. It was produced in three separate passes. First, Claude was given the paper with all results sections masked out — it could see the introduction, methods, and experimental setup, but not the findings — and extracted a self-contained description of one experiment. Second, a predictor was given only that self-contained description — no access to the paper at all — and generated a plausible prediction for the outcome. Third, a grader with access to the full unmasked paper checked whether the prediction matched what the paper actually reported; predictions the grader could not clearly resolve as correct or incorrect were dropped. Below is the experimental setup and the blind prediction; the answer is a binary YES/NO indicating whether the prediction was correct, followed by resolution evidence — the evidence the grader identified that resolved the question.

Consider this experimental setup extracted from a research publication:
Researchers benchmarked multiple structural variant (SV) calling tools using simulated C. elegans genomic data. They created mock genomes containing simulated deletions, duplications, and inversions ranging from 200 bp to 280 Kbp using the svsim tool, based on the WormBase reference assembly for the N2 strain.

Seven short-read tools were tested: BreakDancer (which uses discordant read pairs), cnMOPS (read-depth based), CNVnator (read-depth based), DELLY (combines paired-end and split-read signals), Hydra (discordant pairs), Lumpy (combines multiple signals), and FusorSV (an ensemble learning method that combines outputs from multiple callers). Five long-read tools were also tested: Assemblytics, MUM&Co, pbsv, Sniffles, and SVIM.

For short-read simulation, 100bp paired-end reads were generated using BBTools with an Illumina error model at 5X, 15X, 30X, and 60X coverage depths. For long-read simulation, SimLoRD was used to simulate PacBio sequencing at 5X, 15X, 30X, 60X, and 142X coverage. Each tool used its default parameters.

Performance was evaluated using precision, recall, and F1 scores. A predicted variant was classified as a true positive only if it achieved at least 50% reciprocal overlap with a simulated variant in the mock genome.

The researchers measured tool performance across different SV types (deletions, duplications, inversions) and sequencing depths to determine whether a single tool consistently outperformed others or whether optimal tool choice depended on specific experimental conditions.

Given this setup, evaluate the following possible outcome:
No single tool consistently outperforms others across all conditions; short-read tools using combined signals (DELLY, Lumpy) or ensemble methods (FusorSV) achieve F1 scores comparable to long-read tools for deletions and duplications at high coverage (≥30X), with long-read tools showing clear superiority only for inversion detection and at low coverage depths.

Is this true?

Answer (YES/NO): NO